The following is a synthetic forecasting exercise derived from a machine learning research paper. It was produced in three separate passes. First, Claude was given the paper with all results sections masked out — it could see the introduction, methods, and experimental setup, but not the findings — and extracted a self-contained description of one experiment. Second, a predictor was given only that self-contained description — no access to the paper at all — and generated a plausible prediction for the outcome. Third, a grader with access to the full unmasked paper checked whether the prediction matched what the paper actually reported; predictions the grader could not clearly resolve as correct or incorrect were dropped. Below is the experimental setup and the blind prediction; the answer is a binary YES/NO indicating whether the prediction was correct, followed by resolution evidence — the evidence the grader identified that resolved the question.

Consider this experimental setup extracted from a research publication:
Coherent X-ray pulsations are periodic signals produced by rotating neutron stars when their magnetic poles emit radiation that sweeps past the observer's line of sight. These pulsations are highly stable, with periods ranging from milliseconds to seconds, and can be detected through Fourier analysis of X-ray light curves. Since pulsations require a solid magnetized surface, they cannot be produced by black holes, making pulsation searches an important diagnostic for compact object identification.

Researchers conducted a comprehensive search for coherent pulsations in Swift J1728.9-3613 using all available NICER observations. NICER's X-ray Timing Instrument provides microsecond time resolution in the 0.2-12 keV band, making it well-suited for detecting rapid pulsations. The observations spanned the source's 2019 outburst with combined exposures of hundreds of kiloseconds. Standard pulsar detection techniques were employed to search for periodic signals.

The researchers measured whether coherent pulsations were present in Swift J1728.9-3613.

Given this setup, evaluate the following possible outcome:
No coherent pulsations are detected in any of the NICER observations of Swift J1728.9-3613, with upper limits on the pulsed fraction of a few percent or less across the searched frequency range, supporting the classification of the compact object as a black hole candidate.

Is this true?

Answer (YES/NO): YES